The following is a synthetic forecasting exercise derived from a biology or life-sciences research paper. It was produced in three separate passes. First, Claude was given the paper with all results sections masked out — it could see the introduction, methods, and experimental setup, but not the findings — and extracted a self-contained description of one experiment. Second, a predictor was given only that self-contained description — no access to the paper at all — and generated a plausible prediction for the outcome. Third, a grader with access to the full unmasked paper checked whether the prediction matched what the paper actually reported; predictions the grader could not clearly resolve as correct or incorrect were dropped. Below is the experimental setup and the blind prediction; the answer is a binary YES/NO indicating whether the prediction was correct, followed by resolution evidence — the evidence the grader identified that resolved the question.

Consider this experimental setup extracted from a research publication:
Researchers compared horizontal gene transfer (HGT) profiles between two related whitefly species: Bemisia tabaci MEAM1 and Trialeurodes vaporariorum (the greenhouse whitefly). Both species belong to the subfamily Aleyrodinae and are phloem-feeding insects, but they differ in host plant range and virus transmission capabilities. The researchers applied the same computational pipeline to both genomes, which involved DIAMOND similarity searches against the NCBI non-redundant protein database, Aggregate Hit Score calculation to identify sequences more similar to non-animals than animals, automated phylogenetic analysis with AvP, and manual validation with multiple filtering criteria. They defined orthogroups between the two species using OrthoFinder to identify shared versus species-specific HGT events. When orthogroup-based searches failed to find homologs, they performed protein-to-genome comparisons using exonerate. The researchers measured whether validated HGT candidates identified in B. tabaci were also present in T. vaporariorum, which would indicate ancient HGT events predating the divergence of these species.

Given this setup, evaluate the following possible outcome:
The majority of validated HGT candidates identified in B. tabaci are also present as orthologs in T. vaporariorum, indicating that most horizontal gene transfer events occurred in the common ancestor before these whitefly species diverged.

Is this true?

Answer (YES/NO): NO